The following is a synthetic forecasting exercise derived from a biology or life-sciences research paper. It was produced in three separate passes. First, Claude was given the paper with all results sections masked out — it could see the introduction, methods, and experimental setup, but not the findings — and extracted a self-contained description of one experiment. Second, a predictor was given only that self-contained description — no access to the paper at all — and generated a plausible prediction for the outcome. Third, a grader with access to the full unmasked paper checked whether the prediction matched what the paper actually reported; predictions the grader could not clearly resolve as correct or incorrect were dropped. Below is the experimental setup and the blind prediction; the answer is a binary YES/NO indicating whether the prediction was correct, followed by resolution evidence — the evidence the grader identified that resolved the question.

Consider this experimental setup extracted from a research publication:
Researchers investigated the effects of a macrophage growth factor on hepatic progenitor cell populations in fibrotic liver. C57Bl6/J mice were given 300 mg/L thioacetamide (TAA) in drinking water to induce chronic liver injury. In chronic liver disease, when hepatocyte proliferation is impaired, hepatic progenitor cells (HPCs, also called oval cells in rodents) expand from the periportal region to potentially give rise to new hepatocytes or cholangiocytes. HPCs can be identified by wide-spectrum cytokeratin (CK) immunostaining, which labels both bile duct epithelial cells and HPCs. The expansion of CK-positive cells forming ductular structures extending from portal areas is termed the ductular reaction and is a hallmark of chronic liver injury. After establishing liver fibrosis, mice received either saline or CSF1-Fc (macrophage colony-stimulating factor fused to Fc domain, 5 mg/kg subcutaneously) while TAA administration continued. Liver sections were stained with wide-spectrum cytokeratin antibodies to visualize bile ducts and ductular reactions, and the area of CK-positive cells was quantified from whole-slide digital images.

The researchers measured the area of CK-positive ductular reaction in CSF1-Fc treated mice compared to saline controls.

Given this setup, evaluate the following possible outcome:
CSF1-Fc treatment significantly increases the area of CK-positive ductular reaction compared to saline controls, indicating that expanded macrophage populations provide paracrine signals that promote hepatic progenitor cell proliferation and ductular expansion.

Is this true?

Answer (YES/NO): NO